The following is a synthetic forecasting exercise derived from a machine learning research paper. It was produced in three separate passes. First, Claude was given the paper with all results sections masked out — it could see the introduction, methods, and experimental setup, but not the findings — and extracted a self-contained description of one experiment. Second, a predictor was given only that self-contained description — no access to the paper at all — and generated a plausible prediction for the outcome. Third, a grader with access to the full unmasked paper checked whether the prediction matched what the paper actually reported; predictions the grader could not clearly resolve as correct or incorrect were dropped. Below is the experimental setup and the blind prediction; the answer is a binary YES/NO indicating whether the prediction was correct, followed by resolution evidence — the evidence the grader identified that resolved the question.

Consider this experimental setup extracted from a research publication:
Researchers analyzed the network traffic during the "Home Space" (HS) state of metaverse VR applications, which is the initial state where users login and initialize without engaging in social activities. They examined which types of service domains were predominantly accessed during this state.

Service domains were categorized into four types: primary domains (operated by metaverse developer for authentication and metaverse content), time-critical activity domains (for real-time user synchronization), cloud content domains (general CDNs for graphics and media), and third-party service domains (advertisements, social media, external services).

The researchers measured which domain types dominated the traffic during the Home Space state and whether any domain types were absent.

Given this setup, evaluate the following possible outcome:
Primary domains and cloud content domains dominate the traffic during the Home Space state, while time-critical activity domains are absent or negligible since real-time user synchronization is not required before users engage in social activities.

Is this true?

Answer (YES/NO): NO